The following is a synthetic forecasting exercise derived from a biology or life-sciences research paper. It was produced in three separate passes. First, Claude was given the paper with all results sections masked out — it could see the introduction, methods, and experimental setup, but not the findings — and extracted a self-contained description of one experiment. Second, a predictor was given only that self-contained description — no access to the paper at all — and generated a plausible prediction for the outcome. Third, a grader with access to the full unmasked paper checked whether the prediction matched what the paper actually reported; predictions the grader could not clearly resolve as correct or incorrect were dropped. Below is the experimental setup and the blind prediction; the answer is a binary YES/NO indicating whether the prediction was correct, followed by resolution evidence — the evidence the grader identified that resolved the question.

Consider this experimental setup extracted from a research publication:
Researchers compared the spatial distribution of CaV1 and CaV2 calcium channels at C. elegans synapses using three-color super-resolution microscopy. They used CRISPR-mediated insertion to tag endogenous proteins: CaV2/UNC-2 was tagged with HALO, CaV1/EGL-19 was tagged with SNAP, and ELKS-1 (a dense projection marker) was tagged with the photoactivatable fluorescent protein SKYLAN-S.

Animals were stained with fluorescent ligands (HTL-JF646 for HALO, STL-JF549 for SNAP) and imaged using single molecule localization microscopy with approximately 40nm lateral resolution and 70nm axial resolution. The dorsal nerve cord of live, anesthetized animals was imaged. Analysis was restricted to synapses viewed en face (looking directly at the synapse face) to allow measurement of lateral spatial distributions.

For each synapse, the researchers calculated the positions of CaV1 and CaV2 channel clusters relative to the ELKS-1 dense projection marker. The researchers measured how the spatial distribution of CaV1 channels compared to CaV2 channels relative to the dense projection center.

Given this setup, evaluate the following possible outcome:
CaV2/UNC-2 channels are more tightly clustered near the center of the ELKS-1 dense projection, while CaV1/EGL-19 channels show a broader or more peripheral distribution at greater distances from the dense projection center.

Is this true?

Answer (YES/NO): YES